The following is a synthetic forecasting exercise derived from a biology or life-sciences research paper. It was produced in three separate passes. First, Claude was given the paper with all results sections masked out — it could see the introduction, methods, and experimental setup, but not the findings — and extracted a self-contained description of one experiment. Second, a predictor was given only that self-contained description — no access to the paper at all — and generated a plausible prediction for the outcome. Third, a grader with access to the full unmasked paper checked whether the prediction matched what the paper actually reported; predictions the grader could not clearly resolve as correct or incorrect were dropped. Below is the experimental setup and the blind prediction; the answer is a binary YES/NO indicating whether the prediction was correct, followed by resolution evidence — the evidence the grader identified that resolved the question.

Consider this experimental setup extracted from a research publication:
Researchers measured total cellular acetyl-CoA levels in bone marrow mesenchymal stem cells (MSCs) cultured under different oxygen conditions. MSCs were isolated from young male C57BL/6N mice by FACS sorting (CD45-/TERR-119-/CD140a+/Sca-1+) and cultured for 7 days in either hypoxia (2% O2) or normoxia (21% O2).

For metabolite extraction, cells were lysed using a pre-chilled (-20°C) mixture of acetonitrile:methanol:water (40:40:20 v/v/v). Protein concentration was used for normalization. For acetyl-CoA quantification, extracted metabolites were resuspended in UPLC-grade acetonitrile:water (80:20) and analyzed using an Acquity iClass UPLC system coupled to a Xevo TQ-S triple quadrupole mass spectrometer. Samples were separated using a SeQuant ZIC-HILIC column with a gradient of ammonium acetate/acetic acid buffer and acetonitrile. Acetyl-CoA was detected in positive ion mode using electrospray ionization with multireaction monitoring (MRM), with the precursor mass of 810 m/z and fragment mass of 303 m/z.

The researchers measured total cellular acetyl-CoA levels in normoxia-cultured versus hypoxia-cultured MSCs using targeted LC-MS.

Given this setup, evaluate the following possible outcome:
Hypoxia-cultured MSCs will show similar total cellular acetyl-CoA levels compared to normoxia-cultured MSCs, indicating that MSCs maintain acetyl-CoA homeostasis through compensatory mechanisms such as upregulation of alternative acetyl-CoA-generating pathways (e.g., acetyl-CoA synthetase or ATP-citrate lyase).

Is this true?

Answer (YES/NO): NO